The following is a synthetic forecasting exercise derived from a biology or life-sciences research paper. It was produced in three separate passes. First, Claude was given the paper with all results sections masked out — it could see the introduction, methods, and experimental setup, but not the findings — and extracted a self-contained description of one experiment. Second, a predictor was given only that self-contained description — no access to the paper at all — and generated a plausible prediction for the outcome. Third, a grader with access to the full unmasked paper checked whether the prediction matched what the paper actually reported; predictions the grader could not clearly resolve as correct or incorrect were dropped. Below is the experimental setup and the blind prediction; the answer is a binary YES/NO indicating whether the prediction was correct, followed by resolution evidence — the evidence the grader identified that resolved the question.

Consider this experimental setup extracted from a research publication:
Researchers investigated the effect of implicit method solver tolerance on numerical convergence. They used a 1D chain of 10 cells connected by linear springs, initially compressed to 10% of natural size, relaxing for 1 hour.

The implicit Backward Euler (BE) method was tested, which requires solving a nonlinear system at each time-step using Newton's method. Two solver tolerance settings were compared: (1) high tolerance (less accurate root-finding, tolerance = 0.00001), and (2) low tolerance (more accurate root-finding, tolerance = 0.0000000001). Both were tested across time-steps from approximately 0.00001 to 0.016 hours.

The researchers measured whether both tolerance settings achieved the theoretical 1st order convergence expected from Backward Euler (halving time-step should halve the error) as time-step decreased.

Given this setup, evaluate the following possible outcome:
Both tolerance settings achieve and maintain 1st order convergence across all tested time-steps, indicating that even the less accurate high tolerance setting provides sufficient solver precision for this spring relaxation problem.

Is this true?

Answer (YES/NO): NO